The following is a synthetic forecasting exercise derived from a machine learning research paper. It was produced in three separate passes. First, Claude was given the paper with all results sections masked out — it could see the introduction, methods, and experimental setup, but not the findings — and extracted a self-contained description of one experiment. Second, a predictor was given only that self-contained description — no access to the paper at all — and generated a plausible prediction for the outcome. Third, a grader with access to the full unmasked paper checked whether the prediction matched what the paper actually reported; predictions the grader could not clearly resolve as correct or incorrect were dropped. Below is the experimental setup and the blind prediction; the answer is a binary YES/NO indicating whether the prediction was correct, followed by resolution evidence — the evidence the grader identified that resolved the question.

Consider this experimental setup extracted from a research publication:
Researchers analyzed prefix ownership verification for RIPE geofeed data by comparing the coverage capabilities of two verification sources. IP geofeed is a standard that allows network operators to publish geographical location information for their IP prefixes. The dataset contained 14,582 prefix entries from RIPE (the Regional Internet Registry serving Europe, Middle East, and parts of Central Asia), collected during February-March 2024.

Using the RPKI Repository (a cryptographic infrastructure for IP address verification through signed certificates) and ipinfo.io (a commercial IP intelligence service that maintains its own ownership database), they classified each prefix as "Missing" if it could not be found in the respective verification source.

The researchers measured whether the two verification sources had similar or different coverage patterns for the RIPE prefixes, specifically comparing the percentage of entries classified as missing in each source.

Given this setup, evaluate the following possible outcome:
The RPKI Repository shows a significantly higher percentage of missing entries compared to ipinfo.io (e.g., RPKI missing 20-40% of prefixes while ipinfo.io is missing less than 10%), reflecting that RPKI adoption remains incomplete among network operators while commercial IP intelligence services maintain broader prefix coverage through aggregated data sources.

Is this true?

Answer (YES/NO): NO